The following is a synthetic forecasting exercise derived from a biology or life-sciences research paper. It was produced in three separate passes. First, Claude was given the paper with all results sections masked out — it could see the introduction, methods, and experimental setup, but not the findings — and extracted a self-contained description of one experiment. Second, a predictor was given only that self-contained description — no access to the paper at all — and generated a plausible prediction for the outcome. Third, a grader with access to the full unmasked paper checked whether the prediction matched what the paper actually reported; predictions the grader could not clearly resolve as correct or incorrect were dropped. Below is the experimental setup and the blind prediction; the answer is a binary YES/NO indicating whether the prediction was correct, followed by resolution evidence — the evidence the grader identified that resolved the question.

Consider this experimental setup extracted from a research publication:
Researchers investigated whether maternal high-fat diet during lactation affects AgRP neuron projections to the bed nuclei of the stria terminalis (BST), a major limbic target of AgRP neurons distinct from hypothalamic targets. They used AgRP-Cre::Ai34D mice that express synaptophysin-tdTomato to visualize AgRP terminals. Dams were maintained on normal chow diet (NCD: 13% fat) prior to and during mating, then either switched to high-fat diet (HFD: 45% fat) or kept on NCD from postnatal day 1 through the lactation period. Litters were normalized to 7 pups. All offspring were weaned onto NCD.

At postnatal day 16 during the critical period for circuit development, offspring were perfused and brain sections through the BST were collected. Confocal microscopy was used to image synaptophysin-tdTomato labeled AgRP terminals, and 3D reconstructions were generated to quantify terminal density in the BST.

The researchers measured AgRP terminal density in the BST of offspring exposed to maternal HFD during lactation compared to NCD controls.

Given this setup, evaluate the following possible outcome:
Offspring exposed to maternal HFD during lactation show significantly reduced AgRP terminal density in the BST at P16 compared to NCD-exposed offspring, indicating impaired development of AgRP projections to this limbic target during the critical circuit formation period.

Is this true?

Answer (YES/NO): NO